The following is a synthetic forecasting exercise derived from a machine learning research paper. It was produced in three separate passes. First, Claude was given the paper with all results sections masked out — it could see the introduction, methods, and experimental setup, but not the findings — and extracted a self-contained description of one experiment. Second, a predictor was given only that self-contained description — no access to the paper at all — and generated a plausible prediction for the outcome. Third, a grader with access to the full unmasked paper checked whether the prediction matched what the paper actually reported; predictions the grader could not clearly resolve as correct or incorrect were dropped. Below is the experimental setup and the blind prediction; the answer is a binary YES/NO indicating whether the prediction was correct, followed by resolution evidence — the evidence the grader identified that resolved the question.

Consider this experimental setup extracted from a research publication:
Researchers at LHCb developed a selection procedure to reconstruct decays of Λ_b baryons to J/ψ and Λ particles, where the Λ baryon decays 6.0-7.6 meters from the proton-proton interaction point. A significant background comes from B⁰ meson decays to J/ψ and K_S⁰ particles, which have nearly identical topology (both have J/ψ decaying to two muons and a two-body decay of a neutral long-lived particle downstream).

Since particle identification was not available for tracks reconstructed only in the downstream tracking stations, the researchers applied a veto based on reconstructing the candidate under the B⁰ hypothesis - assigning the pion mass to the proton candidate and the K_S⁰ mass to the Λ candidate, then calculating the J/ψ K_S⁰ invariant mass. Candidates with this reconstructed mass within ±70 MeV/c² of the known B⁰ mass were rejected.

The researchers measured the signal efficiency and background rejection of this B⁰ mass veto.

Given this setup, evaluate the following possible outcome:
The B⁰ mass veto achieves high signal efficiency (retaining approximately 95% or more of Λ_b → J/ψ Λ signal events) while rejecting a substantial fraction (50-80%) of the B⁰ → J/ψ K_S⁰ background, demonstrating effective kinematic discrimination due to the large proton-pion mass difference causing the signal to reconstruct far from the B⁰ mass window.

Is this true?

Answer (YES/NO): NO